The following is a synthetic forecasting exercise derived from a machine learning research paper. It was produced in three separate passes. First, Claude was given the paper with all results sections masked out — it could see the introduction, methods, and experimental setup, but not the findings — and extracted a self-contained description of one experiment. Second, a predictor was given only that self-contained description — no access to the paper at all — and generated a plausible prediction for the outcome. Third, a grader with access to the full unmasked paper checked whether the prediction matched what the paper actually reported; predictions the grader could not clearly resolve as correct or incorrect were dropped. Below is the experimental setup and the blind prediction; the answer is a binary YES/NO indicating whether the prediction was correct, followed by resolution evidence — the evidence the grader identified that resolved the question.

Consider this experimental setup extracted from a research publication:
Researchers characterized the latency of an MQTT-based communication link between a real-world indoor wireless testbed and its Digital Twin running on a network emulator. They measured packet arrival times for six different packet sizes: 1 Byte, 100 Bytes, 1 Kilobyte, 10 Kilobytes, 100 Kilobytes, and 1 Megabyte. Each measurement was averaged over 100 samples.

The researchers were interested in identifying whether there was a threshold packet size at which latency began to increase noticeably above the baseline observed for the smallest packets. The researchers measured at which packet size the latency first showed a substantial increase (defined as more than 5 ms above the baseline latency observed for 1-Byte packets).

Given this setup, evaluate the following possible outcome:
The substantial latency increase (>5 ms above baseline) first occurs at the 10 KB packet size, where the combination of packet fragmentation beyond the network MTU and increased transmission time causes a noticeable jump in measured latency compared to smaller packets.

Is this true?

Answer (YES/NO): YES